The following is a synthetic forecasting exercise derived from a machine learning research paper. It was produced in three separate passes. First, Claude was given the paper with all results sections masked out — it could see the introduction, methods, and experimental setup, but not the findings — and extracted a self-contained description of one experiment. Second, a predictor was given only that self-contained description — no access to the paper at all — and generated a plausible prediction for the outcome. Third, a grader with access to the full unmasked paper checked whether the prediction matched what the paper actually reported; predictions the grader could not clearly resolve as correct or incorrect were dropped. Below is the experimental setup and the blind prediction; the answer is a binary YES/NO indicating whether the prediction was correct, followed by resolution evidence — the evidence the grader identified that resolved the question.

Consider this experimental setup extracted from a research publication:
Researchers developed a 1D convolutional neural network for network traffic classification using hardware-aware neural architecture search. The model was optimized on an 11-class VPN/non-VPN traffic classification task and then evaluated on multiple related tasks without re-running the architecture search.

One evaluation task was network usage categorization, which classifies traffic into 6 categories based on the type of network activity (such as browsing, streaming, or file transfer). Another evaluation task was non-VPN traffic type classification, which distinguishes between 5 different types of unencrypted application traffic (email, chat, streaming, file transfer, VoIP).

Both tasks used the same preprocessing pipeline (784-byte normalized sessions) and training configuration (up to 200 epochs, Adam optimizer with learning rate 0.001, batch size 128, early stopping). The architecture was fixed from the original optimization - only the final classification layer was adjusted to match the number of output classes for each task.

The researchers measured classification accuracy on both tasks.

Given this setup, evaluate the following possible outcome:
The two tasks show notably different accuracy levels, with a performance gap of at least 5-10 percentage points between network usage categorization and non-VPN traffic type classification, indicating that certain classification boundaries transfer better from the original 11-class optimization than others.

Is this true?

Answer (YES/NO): NO